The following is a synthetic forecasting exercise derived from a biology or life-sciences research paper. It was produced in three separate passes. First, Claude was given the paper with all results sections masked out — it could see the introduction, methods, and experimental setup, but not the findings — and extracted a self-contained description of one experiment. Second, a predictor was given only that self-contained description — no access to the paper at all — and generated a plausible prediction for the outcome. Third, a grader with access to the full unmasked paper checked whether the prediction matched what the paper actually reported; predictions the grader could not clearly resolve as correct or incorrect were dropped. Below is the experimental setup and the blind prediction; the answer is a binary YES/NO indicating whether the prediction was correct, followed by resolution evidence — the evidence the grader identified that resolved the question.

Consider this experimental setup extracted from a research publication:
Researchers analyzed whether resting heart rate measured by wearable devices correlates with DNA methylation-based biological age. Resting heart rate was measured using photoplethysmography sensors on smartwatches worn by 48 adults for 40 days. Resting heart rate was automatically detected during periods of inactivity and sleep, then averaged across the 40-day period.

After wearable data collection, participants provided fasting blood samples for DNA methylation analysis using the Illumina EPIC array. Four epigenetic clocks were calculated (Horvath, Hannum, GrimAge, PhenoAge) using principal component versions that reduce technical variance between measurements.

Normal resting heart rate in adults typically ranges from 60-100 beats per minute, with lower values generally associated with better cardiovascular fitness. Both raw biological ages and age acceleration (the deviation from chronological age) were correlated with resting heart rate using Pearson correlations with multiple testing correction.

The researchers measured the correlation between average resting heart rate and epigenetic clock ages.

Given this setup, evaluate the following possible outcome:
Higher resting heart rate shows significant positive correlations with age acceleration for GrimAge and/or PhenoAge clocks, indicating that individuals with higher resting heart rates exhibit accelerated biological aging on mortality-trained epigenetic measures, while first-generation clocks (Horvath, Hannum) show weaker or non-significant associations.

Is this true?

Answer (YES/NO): YES